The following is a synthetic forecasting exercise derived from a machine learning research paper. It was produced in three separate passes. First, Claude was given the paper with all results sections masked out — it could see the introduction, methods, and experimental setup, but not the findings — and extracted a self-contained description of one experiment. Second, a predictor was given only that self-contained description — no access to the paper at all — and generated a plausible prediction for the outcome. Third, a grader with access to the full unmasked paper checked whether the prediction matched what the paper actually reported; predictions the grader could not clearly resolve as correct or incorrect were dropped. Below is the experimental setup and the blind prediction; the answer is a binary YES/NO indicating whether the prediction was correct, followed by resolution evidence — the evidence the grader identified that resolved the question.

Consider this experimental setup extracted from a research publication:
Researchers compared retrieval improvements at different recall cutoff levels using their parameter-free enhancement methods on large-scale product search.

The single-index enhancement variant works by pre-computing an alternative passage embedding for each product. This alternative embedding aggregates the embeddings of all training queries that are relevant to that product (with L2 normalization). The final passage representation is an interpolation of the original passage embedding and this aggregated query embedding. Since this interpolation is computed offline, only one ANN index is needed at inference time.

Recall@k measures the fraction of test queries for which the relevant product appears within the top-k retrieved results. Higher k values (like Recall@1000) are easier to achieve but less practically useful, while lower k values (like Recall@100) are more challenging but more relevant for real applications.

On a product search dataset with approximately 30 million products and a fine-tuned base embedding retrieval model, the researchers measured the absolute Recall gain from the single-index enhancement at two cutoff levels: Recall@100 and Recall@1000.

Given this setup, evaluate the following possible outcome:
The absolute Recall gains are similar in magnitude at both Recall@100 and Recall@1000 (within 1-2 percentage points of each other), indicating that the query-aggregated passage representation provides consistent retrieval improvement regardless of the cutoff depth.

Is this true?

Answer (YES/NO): YES